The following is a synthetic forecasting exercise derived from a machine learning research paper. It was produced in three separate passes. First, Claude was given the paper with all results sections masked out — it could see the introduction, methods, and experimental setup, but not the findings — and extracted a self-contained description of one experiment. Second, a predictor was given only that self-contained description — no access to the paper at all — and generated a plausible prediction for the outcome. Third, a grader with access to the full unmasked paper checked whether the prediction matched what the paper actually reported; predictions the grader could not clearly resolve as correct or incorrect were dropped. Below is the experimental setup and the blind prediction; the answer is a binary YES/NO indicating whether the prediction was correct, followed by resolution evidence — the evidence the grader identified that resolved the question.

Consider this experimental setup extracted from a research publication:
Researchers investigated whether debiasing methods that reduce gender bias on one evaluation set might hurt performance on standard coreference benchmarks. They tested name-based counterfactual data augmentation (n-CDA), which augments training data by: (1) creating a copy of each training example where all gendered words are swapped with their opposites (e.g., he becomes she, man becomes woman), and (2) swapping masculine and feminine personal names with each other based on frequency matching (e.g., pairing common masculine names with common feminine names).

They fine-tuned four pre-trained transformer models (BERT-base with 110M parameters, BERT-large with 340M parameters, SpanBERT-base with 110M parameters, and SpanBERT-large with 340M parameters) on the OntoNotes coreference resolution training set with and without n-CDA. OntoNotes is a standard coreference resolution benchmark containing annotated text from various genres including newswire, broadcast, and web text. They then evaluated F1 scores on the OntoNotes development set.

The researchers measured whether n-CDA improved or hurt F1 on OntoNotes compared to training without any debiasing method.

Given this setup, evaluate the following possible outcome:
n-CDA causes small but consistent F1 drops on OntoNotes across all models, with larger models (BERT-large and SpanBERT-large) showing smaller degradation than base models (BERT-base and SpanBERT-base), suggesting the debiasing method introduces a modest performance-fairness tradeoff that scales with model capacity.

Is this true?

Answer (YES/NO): NO